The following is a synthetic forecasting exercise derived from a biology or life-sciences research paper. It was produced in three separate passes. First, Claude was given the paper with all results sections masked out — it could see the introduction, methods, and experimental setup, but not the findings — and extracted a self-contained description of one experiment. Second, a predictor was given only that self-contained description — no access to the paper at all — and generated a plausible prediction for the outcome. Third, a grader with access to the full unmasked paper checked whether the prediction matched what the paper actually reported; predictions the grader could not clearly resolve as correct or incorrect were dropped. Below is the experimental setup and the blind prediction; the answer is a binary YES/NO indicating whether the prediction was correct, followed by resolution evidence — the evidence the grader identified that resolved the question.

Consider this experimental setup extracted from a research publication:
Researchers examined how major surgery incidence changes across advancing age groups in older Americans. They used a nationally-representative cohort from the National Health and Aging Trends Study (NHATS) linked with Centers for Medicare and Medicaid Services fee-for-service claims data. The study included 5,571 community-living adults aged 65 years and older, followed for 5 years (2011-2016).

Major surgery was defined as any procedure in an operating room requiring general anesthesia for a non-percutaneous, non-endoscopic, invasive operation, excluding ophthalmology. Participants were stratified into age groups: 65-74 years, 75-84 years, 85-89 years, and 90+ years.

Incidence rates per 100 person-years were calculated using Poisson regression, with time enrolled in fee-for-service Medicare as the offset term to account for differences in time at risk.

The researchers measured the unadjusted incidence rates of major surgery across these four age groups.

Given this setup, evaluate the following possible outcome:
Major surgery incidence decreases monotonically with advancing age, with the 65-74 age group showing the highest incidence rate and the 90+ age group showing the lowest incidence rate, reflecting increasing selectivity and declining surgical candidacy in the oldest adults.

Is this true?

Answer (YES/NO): NO